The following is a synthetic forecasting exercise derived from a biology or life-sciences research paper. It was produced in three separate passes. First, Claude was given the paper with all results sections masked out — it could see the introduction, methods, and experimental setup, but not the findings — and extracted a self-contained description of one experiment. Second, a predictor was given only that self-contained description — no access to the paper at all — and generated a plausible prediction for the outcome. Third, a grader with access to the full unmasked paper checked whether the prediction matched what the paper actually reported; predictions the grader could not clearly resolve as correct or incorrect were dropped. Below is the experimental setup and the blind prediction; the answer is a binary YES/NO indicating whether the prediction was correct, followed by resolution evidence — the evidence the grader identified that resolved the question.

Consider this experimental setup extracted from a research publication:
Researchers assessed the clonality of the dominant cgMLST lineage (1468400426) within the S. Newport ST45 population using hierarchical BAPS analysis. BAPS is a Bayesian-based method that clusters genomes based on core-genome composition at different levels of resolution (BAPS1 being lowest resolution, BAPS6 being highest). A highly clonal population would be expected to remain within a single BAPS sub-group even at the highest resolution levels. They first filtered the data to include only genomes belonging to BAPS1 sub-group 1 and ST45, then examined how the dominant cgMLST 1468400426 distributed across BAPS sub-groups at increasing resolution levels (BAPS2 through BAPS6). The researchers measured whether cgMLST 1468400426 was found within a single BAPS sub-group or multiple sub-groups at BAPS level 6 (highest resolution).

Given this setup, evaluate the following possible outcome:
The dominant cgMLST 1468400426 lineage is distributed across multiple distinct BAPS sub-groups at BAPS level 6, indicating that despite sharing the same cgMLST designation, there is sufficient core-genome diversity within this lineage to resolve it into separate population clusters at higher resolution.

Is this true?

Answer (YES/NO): NO